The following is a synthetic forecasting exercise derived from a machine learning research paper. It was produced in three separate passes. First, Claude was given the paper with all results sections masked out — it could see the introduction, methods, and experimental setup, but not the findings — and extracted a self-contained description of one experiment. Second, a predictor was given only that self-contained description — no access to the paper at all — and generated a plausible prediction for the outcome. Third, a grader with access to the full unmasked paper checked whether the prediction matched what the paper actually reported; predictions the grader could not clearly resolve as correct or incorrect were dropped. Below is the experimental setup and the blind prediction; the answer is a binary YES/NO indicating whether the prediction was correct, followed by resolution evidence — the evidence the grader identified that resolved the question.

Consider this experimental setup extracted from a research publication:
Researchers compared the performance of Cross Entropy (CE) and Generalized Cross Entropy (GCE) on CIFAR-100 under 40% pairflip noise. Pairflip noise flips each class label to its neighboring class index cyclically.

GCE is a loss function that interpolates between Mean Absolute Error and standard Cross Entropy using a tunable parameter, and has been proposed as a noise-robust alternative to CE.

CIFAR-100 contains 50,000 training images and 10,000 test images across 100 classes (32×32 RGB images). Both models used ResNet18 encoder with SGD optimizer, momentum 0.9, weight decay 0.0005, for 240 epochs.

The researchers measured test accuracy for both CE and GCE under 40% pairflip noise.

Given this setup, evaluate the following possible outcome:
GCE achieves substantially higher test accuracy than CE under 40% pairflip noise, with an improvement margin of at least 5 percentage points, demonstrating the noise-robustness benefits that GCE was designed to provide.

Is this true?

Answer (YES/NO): NO